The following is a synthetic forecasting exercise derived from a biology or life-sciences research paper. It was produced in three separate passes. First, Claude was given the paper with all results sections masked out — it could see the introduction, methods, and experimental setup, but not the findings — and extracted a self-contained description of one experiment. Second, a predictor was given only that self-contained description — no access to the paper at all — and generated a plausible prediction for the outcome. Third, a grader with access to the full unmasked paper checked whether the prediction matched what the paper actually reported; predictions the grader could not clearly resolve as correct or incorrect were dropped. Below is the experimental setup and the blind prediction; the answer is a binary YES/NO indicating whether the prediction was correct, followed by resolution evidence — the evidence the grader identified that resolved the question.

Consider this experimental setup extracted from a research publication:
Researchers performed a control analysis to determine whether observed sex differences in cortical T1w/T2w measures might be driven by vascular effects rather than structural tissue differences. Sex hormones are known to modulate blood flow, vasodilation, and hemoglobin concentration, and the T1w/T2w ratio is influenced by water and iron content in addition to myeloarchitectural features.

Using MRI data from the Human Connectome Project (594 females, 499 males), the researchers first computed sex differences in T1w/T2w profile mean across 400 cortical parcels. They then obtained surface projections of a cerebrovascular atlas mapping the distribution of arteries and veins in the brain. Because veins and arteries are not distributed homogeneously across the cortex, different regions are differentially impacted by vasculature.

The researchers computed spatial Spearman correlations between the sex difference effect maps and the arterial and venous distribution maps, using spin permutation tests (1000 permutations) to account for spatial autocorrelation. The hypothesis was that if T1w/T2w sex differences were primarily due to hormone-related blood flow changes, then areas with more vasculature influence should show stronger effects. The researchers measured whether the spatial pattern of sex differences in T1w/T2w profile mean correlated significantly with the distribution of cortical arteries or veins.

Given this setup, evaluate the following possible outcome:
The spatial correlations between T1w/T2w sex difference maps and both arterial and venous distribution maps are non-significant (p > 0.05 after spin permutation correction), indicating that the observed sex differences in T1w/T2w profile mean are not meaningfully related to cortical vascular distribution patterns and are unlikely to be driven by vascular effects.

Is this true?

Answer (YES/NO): NO